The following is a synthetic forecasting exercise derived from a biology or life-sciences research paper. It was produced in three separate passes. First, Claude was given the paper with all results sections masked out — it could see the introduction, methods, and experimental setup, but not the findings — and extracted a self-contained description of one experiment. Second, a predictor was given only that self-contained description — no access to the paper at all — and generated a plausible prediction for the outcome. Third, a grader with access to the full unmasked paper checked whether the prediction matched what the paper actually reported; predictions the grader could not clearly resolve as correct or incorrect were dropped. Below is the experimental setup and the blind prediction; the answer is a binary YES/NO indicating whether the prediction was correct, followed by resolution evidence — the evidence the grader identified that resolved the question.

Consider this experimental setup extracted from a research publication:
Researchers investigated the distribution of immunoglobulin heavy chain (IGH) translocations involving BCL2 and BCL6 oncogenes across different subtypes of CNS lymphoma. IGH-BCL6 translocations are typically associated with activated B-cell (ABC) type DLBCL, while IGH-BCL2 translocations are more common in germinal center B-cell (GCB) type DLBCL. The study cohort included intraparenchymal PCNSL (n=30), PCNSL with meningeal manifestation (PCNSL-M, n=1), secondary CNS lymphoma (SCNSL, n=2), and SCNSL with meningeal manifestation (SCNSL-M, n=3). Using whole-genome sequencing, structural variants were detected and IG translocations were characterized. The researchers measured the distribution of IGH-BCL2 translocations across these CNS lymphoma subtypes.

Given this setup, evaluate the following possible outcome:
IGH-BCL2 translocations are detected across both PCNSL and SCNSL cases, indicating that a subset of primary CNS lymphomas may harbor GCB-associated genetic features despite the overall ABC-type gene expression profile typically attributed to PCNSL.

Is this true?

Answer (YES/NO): NO